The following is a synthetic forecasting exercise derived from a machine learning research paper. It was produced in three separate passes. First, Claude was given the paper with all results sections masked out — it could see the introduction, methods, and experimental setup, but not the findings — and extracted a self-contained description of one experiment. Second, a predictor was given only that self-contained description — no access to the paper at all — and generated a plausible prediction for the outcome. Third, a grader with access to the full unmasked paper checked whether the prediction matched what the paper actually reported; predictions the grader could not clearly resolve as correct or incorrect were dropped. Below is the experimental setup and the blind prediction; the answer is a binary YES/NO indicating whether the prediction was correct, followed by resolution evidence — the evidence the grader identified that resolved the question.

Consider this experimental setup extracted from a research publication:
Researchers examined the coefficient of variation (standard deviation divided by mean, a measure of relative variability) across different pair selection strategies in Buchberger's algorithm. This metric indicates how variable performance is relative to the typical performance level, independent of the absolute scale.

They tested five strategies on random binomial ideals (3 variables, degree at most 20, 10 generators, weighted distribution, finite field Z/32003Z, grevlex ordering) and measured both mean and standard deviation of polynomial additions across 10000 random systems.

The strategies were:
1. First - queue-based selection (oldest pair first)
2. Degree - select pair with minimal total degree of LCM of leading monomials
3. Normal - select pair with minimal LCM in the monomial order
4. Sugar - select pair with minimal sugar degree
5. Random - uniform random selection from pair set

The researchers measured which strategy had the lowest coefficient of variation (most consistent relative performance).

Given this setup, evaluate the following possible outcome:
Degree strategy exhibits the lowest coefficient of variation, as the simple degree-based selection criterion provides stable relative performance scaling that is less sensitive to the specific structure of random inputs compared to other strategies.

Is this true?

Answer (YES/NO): YES